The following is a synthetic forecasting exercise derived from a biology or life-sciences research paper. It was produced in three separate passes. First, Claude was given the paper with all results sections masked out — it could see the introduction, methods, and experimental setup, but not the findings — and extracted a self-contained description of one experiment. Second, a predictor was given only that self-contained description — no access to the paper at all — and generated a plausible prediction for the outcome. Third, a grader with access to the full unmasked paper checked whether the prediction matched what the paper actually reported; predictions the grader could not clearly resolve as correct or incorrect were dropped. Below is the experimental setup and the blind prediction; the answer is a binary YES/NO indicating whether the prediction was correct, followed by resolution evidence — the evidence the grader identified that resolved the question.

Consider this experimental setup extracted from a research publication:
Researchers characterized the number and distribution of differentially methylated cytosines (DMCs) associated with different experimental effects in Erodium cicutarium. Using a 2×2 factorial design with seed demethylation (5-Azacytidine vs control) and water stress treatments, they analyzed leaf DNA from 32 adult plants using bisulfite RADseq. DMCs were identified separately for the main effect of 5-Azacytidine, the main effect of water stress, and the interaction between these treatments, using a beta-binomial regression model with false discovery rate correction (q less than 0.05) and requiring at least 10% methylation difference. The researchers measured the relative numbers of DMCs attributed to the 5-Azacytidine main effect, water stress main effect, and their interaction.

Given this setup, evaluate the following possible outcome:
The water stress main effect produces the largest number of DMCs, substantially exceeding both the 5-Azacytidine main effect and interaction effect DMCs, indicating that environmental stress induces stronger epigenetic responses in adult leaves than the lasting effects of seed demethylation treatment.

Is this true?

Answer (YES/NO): NO